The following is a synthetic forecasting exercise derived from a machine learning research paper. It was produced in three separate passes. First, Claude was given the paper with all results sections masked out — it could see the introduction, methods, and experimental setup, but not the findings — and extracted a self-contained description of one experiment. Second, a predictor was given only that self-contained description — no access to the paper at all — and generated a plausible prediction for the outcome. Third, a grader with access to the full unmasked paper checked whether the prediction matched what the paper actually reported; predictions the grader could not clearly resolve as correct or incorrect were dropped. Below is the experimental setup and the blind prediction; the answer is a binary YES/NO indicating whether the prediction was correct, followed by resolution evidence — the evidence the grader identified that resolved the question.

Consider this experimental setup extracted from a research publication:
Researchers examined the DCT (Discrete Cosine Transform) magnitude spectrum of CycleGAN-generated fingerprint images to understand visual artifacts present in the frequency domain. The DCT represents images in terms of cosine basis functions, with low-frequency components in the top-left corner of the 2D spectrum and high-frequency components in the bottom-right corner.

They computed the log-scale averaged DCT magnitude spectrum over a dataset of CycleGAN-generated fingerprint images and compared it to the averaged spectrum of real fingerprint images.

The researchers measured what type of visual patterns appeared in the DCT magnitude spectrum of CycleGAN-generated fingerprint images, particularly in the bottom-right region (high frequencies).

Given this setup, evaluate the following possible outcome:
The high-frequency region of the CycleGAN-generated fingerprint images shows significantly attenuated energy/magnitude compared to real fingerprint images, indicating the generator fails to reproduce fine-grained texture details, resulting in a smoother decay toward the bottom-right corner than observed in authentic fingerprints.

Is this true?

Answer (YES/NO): NO